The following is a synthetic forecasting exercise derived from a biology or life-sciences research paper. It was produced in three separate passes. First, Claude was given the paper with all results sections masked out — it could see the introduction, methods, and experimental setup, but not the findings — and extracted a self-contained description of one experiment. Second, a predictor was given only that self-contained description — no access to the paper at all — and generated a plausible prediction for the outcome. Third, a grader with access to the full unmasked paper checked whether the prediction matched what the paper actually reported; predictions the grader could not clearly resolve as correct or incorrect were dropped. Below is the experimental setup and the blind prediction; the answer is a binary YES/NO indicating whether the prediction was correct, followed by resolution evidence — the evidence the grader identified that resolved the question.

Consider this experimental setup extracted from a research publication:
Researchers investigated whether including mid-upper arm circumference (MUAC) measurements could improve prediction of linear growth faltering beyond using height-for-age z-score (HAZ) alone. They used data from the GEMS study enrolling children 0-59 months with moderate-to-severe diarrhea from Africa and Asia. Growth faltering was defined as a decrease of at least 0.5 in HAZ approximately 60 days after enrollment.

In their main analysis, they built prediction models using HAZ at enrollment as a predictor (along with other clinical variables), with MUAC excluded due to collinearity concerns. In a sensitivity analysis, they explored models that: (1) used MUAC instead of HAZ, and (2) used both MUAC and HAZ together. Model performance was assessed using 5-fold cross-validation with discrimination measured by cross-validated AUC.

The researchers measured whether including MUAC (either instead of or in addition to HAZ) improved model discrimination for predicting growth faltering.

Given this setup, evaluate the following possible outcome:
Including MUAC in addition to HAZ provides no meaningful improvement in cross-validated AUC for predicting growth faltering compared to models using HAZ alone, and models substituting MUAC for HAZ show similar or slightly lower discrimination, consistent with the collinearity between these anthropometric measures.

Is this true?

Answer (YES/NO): YES